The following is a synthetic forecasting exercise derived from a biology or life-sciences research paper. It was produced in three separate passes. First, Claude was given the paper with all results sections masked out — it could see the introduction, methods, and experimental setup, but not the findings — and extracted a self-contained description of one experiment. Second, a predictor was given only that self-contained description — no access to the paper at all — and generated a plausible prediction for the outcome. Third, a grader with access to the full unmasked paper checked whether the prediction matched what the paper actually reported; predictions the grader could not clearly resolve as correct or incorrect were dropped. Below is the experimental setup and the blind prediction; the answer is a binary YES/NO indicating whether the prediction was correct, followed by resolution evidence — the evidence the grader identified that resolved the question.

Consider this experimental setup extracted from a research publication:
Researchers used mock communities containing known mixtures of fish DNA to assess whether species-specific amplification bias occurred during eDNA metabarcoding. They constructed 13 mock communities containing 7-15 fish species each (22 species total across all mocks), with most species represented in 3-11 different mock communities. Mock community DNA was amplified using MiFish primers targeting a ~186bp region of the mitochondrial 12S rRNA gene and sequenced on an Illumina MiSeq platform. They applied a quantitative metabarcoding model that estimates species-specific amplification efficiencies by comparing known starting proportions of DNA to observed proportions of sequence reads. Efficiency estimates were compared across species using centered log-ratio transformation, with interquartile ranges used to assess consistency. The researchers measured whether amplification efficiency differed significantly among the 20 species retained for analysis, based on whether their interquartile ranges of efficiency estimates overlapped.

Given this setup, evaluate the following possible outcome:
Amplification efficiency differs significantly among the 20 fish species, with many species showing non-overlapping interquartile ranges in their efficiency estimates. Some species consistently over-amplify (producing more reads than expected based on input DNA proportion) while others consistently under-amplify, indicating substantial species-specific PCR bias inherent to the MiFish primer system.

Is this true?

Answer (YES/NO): NO